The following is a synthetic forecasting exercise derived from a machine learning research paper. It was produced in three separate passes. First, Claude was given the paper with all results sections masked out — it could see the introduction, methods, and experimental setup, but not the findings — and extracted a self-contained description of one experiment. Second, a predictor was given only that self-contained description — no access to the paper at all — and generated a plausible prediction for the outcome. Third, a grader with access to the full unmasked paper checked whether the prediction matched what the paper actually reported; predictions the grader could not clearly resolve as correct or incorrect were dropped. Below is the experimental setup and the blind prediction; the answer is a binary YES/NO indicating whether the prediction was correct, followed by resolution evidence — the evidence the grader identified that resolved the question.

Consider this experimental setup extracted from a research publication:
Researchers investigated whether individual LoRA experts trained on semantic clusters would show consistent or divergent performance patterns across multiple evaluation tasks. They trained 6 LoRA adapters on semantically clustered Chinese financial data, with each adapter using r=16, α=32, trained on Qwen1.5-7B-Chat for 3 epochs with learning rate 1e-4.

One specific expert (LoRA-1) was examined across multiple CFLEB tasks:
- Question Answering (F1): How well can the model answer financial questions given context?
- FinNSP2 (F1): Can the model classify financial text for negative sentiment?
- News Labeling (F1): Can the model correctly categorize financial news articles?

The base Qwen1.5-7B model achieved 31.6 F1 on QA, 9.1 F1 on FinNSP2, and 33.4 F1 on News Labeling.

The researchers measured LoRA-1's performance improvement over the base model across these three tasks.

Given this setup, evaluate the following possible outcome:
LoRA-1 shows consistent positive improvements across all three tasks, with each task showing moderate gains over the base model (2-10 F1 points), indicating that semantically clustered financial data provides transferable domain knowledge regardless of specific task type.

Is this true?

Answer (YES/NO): NO